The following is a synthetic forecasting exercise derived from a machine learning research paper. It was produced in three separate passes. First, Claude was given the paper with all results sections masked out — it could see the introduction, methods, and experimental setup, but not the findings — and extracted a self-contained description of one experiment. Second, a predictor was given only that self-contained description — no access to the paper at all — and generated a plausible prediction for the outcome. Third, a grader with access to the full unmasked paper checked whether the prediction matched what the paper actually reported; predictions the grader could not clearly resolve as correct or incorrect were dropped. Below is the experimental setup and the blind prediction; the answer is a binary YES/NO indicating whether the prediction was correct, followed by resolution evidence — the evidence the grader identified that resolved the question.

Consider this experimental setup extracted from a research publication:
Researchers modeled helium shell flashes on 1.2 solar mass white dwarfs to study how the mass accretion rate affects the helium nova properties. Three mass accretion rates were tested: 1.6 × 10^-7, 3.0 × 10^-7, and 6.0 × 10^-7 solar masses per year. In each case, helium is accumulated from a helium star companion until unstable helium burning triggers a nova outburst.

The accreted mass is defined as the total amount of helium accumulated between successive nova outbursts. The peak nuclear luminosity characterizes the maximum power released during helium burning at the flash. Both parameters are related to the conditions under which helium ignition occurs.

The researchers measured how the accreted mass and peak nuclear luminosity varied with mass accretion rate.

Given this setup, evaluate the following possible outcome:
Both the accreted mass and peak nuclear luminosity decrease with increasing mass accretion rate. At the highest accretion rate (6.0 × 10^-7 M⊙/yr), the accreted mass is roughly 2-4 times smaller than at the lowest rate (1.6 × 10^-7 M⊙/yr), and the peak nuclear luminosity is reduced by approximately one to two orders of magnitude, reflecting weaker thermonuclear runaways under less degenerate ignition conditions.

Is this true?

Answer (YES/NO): NO